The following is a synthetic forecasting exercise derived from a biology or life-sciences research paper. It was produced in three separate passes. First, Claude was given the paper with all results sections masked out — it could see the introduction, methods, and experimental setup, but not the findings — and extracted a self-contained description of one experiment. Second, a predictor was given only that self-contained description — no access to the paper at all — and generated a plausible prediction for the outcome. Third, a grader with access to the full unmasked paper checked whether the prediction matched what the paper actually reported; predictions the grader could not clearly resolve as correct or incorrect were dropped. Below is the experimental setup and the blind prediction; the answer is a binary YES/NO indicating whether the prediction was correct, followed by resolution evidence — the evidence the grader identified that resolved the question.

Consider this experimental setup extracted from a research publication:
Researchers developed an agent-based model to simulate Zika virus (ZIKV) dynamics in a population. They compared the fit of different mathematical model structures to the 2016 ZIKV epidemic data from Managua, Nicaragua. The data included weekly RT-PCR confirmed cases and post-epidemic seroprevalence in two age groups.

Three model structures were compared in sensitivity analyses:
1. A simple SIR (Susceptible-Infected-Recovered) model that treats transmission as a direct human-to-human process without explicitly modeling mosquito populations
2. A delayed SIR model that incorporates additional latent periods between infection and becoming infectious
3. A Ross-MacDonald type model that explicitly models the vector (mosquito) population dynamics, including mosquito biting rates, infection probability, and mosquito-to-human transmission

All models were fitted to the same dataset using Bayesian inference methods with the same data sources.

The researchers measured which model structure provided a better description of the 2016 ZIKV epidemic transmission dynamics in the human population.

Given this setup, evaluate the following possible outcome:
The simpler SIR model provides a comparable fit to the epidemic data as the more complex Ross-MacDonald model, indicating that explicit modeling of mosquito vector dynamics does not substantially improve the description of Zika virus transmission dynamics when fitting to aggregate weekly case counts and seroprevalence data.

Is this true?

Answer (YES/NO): YES